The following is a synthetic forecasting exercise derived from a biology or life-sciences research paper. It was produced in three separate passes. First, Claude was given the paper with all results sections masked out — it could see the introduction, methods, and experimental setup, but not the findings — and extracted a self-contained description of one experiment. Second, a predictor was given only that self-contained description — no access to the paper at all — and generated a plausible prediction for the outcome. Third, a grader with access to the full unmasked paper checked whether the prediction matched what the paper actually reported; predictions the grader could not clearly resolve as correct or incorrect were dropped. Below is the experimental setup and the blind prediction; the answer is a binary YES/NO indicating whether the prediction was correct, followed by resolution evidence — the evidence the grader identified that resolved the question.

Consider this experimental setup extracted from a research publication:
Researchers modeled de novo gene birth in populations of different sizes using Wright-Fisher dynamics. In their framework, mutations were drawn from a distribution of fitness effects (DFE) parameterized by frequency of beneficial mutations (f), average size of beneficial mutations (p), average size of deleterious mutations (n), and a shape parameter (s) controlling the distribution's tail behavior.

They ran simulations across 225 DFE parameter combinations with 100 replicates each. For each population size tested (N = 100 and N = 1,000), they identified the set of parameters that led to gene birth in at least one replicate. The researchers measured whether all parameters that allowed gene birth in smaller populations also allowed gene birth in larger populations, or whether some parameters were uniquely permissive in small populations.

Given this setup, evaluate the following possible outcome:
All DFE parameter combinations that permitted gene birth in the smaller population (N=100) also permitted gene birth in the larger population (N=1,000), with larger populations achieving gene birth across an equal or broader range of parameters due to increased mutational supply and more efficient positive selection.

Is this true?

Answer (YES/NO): YES